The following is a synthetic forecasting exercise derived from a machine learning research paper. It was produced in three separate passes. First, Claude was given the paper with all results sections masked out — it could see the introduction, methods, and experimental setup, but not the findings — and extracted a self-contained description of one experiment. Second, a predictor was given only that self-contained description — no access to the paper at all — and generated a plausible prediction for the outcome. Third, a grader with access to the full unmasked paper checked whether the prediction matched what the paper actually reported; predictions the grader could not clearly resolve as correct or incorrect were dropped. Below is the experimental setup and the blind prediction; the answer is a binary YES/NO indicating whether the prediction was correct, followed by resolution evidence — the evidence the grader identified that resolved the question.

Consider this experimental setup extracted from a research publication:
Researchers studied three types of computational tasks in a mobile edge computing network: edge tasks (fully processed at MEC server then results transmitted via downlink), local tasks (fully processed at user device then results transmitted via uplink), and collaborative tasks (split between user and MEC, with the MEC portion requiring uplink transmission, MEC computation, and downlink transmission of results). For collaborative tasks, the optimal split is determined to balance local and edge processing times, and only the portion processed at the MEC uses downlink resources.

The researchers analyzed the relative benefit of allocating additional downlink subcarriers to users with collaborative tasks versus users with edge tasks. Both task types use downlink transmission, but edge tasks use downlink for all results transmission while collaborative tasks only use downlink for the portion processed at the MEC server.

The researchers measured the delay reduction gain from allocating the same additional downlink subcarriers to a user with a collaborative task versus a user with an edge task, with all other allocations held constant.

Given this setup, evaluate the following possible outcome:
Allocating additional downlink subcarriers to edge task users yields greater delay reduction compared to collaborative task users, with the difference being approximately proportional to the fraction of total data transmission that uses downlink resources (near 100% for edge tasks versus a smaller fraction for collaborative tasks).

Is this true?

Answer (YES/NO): NO